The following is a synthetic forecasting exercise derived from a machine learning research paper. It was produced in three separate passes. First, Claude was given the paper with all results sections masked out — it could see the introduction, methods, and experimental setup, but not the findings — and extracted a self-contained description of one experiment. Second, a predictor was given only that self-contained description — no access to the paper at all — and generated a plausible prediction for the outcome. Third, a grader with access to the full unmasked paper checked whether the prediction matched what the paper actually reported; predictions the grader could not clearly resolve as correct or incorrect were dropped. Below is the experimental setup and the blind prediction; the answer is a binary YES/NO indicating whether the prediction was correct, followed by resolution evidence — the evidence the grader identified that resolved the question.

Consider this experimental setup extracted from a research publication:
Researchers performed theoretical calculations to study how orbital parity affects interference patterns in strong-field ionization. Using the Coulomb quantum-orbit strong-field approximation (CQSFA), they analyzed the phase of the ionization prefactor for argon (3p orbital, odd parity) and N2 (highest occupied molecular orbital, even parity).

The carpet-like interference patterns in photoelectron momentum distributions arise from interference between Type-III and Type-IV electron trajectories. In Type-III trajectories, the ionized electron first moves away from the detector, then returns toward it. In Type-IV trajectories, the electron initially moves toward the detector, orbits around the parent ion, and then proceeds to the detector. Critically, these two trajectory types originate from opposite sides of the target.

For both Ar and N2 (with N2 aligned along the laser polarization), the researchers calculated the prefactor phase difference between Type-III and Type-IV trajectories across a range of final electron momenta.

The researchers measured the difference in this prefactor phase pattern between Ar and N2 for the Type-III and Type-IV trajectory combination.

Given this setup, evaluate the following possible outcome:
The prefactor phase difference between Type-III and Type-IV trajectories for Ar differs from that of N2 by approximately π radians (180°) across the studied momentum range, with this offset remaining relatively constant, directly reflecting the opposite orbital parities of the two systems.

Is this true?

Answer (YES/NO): YES